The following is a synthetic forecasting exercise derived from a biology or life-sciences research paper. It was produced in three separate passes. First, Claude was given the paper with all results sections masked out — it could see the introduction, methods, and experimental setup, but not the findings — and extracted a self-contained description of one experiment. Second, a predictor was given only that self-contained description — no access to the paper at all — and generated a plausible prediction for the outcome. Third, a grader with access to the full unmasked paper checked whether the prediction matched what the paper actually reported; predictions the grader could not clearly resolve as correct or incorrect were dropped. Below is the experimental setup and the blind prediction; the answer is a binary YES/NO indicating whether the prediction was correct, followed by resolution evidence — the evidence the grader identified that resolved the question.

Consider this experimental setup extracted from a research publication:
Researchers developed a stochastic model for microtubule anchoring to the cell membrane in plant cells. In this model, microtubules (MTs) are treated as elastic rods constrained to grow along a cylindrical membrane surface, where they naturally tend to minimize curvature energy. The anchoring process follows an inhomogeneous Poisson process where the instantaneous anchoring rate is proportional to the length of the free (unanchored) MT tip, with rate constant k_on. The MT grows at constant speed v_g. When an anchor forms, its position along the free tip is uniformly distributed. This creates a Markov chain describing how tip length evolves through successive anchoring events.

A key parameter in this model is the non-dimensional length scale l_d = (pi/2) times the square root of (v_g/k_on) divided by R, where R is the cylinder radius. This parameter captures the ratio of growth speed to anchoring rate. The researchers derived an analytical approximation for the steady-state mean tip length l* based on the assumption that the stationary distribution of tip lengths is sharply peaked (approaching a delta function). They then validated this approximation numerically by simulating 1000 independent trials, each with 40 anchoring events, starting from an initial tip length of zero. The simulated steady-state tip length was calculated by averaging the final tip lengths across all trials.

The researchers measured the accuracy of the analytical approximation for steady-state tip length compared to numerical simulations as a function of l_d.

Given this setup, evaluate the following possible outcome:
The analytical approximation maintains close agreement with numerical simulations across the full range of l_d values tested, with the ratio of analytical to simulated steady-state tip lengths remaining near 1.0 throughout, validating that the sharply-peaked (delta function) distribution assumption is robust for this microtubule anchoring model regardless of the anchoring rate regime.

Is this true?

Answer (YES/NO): NO